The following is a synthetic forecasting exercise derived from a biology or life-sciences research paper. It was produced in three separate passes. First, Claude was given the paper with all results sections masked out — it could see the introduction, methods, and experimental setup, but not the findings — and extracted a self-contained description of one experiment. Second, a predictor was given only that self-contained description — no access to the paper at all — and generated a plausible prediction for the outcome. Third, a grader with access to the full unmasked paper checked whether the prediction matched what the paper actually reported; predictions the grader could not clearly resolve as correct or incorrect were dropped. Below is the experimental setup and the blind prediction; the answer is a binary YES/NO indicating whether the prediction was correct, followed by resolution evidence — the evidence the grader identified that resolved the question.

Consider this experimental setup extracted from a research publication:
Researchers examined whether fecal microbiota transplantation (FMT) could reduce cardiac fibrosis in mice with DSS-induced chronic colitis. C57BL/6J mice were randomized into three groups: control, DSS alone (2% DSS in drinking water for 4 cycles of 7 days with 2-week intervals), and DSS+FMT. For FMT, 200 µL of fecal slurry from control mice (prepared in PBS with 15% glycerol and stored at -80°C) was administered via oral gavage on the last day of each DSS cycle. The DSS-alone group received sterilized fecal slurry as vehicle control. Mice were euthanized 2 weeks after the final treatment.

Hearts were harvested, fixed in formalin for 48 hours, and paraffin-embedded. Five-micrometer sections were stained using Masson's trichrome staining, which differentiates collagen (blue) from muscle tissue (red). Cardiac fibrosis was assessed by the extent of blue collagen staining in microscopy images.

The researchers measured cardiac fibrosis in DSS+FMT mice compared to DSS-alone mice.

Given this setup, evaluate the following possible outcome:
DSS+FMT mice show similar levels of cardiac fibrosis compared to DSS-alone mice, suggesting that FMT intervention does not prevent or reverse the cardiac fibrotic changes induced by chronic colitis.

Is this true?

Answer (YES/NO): NO